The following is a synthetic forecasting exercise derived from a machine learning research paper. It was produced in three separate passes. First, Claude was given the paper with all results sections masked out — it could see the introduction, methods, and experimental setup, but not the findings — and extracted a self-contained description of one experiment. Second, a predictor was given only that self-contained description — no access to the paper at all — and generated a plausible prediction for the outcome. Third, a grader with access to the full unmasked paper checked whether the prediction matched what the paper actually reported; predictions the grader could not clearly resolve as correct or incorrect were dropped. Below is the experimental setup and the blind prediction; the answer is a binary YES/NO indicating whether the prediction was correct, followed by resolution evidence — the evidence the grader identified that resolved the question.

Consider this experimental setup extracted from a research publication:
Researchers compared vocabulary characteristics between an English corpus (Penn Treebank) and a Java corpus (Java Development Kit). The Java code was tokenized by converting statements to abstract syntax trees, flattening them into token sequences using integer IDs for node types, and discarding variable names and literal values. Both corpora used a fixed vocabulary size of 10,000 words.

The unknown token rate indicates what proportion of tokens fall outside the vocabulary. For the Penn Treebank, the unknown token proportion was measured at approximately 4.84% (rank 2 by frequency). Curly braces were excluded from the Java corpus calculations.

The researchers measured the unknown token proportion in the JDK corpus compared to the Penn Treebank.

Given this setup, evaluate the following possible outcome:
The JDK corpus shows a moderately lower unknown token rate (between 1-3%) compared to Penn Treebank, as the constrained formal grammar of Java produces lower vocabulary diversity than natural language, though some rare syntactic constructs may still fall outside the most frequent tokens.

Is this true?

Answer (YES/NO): NO